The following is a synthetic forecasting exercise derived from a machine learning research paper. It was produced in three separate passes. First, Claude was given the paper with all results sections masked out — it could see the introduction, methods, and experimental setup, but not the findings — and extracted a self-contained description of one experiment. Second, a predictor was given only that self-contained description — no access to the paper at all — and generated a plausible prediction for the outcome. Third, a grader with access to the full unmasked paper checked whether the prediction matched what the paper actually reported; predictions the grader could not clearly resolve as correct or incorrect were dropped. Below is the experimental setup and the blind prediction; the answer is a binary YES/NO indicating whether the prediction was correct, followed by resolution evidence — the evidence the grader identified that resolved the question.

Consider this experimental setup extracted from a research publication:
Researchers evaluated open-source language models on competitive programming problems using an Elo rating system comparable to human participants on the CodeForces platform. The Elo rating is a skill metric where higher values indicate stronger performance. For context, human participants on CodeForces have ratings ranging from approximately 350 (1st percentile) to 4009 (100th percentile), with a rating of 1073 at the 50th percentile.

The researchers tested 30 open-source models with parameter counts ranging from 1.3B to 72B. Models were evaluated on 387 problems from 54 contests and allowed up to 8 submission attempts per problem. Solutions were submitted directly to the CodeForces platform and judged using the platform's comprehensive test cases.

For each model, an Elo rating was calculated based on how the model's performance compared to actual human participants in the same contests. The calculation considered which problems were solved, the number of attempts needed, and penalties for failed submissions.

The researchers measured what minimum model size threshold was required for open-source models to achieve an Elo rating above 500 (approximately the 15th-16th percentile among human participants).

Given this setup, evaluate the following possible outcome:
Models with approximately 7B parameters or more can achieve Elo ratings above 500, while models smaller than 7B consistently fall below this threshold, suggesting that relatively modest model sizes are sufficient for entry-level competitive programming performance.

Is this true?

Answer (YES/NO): NO